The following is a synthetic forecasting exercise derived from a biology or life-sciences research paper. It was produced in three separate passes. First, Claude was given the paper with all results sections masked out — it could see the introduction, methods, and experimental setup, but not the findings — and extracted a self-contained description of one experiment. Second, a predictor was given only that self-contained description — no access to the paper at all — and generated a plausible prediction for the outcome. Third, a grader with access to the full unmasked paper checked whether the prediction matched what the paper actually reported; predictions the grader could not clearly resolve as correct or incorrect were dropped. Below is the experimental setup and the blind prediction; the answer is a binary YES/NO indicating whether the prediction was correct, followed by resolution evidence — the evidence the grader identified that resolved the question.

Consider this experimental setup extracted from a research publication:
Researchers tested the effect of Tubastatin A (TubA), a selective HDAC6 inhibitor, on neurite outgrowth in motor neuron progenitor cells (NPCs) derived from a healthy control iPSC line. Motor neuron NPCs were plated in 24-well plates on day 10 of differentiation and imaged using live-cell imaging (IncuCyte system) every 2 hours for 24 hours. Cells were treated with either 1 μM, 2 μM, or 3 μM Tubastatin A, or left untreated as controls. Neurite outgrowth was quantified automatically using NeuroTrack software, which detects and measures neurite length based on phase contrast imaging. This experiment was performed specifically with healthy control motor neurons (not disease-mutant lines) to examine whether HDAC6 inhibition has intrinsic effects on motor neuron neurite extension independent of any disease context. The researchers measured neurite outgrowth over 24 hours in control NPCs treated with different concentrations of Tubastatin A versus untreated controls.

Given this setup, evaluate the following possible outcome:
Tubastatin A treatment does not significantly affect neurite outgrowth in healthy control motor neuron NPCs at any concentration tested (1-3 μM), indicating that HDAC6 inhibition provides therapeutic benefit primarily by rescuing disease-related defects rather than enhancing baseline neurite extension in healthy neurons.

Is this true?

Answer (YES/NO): YES